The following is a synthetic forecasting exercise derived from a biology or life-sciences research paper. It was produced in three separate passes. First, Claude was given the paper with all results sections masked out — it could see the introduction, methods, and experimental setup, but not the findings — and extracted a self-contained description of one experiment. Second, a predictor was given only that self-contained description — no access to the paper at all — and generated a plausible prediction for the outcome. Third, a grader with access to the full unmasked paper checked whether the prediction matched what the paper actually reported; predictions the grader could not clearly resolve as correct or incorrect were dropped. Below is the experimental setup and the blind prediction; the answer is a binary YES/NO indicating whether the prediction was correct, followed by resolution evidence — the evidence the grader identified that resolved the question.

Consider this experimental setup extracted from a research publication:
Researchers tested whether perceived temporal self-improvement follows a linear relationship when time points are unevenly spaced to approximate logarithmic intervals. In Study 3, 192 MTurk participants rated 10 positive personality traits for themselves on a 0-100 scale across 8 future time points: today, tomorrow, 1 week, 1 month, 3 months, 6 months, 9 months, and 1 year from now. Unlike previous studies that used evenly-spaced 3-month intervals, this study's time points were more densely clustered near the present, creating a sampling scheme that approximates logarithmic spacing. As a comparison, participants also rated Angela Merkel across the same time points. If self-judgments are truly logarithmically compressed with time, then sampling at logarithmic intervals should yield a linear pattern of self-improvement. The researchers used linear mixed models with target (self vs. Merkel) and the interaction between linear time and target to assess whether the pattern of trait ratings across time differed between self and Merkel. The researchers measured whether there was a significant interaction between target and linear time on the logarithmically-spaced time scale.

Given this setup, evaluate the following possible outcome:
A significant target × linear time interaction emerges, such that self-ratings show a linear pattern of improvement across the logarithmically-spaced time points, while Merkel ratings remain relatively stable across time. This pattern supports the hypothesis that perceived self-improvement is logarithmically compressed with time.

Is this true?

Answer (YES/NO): YES